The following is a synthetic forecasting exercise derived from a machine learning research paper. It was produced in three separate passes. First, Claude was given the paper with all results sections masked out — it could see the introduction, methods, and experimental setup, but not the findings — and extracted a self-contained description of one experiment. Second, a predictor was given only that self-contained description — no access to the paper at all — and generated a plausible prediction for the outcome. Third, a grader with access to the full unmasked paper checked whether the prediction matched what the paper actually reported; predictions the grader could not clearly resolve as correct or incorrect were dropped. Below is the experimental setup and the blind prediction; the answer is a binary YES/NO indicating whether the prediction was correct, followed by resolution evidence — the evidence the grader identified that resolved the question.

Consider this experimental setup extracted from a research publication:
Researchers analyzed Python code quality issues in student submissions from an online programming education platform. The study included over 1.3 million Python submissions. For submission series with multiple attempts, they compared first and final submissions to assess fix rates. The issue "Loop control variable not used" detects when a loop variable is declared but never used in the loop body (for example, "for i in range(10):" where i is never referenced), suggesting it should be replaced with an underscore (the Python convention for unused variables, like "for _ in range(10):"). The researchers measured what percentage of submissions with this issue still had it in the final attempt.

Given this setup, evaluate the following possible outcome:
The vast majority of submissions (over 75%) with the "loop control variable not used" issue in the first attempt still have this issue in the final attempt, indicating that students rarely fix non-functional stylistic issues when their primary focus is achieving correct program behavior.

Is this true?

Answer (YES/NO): NO